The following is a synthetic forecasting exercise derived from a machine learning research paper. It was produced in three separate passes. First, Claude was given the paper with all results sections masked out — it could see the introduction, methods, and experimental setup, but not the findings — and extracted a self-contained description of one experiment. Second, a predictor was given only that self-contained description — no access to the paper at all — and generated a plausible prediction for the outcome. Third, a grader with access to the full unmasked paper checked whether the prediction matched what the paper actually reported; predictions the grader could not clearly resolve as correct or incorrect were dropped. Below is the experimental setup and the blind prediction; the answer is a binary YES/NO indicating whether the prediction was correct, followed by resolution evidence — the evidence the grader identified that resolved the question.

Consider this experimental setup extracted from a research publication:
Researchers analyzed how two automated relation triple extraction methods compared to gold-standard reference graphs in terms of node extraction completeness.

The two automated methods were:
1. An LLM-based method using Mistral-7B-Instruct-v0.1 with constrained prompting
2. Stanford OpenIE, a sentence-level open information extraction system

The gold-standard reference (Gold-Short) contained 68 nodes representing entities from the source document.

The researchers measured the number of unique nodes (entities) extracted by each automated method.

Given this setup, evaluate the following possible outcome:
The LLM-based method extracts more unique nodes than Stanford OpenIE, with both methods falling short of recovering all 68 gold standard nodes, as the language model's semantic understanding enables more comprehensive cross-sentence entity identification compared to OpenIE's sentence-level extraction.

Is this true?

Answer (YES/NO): NO